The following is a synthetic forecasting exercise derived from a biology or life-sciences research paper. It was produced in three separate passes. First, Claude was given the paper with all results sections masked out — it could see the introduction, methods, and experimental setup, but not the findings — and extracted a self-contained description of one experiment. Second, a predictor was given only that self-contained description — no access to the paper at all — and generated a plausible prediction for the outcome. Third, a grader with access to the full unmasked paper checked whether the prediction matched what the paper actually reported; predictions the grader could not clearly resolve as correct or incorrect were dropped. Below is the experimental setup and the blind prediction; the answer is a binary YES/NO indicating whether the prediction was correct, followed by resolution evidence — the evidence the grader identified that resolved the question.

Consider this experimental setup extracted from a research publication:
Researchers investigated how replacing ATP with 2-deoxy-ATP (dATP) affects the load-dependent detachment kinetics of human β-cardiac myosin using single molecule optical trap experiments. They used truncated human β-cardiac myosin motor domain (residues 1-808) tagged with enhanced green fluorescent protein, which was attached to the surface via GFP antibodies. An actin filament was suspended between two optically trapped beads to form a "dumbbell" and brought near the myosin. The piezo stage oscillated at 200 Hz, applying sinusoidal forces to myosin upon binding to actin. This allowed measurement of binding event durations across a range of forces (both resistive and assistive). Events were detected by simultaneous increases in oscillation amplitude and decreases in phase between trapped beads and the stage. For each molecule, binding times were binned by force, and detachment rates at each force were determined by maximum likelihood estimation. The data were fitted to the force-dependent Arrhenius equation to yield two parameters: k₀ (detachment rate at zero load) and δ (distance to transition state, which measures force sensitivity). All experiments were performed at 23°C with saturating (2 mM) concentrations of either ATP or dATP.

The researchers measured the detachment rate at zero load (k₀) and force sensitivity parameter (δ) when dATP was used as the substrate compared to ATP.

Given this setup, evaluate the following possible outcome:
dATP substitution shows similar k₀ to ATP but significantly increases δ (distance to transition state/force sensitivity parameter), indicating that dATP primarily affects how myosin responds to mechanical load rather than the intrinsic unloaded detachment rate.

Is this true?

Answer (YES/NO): NO